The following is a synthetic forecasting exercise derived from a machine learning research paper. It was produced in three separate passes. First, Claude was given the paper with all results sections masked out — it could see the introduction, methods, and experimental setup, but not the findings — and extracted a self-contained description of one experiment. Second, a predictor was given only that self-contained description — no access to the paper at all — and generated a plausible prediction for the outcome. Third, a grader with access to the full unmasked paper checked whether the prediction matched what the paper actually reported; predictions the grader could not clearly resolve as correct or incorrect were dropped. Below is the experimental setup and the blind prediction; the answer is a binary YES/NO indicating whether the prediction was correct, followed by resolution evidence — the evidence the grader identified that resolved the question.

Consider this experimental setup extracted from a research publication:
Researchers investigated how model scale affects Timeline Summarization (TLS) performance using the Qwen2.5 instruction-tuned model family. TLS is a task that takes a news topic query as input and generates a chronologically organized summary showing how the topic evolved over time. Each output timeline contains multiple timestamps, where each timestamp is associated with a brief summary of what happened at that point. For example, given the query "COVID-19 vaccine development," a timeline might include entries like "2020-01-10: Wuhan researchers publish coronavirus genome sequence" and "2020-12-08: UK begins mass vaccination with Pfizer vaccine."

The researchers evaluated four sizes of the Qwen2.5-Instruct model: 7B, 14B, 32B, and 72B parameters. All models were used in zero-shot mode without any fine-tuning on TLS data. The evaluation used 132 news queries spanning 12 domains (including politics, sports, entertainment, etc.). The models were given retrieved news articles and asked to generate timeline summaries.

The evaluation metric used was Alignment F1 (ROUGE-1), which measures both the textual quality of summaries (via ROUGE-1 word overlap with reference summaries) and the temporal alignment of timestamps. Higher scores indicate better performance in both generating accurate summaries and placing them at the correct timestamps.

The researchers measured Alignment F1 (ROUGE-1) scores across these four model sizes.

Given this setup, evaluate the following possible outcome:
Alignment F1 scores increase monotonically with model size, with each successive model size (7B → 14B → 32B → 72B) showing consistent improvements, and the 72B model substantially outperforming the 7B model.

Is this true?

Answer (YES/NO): NO